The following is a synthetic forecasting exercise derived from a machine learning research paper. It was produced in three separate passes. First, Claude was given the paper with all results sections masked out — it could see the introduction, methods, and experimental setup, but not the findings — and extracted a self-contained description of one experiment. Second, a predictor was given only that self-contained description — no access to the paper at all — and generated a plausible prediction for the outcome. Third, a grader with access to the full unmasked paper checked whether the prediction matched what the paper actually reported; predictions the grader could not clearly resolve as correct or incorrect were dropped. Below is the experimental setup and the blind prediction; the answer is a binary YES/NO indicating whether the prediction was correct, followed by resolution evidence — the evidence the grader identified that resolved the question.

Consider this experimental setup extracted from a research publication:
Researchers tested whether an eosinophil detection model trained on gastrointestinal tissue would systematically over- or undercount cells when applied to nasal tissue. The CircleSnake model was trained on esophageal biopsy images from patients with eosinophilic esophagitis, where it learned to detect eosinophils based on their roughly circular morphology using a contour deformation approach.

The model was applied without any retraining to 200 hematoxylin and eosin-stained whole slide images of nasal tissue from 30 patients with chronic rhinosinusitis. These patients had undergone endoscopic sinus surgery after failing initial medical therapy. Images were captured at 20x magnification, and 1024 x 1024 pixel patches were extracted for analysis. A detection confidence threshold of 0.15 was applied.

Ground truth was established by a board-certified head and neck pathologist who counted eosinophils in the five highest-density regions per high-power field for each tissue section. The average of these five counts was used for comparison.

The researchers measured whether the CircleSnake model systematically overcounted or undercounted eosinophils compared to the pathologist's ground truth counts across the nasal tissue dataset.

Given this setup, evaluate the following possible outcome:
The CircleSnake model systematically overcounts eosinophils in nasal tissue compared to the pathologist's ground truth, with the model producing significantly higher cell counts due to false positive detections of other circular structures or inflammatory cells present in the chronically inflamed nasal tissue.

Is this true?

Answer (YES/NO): NO